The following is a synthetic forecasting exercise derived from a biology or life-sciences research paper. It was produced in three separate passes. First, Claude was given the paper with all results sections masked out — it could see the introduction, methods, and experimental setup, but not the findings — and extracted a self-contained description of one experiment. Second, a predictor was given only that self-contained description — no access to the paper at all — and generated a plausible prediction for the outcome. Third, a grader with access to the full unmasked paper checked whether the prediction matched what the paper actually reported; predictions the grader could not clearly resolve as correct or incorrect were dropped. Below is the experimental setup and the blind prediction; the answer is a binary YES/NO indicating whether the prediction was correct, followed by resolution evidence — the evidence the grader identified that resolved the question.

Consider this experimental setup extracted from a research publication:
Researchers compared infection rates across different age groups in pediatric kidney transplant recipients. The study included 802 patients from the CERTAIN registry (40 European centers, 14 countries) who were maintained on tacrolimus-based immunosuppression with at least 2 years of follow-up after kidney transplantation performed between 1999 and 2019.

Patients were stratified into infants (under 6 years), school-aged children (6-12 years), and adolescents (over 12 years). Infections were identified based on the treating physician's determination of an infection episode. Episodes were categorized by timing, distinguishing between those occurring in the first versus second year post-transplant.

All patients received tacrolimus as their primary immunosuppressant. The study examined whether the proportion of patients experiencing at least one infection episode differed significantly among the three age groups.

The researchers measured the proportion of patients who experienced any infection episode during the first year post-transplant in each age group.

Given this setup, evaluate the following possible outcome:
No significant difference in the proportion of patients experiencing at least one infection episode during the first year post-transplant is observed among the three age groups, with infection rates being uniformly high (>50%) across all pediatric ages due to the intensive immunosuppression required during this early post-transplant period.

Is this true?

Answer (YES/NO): NO